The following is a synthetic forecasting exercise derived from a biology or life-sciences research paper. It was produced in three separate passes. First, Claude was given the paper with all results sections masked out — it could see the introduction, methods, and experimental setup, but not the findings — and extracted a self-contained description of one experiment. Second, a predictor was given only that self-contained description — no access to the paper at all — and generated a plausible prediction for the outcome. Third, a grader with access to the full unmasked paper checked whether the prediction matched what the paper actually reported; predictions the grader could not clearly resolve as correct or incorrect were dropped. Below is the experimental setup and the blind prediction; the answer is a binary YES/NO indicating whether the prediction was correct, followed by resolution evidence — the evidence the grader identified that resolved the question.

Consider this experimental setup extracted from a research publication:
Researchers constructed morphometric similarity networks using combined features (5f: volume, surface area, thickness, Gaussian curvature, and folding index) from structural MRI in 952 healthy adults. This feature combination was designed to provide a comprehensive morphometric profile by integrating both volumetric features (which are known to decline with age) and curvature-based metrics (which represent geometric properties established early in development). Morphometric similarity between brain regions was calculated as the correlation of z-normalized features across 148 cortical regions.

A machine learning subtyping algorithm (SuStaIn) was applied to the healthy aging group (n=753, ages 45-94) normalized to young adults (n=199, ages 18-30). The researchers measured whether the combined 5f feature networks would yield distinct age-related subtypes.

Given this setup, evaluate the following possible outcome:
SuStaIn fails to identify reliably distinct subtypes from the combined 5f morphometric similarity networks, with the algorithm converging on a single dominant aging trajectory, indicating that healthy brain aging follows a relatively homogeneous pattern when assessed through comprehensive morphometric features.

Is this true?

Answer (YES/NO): YES